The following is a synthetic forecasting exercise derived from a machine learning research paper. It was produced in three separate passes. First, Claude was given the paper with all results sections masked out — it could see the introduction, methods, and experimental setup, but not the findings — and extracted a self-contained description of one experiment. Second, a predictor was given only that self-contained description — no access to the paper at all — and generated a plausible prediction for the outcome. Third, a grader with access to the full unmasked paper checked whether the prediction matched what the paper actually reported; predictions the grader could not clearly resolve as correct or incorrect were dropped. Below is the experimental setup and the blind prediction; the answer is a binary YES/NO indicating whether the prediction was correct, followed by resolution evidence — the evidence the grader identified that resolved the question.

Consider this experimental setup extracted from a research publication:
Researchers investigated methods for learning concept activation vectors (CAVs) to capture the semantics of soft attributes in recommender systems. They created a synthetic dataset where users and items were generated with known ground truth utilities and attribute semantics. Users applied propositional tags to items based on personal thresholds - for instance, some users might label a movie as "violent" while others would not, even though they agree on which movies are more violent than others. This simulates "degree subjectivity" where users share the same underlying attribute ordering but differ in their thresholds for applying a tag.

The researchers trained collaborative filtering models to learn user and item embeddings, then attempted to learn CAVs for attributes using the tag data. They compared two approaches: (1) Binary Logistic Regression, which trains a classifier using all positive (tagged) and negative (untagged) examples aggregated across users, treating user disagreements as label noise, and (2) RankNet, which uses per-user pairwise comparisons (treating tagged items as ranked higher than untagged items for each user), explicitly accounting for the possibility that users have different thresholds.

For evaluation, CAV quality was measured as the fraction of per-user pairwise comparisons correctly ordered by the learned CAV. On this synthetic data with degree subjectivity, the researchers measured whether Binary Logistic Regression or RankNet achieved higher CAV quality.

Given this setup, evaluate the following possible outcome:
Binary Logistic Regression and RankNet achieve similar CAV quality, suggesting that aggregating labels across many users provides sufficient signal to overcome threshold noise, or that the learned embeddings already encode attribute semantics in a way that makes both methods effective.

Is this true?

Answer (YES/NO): NO